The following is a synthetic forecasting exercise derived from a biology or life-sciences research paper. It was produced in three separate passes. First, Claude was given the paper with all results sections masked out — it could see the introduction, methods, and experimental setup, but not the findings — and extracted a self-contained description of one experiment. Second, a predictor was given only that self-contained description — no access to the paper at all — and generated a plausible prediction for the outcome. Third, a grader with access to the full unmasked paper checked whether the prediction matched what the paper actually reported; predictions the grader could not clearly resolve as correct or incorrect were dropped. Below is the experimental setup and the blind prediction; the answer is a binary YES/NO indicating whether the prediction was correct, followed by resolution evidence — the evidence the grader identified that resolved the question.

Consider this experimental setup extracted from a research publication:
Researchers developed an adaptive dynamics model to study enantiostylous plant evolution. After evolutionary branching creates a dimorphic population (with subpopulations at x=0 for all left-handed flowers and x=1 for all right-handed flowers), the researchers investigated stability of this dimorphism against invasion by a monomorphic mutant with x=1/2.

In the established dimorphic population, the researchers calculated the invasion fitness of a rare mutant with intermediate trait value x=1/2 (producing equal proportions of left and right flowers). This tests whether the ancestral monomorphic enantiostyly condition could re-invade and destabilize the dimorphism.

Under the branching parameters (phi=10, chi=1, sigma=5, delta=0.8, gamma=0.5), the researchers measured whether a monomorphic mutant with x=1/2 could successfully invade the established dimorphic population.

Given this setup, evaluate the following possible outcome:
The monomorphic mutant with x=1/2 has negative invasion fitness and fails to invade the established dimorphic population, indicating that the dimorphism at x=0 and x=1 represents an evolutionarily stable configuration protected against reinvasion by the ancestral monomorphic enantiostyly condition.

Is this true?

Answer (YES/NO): YES